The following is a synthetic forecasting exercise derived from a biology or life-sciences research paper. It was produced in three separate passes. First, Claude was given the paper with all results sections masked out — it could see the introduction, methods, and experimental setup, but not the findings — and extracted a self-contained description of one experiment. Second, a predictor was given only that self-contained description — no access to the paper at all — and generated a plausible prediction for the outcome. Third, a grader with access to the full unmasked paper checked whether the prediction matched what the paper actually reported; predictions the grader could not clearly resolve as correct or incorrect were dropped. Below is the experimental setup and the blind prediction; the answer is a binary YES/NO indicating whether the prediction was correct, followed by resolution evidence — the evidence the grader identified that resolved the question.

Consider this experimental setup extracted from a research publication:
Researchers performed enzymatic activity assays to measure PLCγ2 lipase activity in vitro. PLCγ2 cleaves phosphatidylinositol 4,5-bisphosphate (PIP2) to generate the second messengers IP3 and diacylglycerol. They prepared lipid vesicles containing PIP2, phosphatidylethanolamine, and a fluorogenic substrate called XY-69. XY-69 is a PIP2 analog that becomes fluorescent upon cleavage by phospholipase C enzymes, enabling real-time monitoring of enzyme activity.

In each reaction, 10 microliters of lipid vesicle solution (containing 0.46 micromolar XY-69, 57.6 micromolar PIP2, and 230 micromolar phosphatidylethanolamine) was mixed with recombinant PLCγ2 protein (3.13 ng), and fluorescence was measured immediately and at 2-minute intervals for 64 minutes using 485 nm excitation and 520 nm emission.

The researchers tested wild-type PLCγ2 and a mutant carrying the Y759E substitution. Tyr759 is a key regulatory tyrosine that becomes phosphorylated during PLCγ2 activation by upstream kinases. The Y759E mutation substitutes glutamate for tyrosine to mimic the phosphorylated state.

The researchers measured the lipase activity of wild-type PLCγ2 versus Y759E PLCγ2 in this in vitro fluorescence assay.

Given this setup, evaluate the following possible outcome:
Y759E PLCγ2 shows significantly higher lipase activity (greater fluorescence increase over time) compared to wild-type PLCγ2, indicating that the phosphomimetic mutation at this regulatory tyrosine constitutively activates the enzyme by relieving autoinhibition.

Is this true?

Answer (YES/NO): YES